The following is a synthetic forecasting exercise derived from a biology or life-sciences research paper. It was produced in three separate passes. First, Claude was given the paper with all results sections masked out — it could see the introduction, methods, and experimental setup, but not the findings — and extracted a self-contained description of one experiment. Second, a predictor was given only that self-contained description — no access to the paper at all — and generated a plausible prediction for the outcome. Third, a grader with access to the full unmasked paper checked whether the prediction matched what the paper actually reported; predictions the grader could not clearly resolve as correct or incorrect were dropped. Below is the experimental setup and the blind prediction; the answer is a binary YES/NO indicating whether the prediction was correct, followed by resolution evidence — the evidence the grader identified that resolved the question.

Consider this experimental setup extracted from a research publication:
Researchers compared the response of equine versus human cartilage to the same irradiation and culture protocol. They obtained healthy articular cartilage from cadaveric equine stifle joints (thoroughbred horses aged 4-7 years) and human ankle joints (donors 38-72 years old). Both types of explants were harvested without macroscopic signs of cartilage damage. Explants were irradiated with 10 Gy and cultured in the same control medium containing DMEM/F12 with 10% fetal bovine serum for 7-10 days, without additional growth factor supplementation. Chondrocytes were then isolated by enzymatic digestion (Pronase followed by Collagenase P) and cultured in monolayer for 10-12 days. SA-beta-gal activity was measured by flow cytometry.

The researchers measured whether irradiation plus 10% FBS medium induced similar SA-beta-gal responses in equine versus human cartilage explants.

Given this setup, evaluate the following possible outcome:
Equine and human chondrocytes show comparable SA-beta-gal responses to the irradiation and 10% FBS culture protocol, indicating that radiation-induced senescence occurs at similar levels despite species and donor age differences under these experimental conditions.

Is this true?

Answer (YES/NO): NO